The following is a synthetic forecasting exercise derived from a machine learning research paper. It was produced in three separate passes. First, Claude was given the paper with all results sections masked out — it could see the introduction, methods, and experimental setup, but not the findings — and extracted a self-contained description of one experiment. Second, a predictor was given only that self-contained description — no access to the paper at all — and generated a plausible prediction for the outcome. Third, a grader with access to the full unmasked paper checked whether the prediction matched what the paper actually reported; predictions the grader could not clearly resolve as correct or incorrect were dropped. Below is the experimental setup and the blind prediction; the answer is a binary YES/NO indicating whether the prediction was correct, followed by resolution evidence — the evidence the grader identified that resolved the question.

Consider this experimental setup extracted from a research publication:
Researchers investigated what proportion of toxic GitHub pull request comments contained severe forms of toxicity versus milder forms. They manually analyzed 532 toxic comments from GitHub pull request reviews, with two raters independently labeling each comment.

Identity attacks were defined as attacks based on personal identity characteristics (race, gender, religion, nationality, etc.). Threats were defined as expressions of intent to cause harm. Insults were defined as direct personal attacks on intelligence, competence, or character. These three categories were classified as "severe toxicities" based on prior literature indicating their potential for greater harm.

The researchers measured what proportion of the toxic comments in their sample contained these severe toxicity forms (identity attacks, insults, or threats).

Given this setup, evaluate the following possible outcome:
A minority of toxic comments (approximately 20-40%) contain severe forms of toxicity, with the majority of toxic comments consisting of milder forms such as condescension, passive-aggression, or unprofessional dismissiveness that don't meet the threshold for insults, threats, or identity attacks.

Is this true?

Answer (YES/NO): YES